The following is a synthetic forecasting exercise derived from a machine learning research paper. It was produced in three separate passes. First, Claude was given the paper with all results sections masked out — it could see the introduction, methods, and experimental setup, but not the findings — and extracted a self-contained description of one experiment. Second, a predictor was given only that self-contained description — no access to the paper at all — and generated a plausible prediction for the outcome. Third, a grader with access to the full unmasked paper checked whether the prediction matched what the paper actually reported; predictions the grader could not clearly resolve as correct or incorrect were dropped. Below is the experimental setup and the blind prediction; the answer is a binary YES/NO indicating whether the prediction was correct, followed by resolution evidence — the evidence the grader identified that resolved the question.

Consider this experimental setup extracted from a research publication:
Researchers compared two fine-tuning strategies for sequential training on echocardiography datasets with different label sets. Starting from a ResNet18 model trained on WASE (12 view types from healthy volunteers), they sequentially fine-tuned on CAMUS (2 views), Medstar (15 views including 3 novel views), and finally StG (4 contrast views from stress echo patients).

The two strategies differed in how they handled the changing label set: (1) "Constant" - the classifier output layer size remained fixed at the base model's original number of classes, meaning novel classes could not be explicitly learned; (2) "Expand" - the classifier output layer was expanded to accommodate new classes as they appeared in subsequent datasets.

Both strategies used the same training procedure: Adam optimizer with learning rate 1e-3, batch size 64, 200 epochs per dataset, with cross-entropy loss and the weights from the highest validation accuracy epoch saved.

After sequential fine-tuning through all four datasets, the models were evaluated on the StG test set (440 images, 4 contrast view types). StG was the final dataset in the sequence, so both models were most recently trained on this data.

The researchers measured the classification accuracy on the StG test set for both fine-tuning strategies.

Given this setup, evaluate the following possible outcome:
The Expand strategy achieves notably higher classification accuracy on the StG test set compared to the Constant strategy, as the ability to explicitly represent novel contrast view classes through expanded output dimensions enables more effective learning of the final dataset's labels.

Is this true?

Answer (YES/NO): NO